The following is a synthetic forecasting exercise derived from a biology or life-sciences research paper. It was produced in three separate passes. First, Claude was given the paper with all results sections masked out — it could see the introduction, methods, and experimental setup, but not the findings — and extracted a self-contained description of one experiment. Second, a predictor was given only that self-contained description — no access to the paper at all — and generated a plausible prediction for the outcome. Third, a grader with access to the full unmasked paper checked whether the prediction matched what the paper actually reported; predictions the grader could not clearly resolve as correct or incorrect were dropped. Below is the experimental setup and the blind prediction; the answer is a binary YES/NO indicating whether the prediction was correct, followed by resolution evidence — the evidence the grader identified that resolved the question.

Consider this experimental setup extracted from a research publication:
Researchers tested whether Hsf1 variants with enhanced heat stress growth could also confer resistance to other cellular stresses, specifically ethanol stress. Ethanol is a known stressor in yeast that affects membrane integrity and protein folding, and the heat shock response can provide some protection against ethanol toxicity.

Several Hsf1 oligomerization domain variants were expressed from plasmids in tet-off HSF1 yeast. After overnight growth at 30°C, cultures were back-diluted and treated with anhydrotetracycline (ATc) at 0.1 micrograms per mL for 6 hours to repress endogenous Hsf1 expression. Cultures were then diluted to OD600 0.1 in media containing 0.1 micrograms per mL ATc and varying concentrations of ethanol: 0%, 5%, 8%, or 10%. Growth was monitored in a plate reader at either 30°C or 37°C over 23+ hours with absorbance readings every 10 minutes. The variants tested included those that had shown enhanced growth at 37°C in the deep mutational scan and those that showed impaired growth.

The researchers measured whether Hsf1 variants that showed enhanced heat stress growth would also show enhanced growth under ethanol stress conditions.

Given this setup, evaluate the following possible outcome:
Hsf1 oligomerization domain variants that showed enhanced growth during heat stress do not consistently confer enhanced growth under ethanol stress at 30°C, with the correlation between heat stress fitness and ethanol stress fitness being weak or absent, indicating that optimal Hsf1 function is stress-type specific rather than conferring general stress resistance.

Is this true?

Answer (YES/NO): NO